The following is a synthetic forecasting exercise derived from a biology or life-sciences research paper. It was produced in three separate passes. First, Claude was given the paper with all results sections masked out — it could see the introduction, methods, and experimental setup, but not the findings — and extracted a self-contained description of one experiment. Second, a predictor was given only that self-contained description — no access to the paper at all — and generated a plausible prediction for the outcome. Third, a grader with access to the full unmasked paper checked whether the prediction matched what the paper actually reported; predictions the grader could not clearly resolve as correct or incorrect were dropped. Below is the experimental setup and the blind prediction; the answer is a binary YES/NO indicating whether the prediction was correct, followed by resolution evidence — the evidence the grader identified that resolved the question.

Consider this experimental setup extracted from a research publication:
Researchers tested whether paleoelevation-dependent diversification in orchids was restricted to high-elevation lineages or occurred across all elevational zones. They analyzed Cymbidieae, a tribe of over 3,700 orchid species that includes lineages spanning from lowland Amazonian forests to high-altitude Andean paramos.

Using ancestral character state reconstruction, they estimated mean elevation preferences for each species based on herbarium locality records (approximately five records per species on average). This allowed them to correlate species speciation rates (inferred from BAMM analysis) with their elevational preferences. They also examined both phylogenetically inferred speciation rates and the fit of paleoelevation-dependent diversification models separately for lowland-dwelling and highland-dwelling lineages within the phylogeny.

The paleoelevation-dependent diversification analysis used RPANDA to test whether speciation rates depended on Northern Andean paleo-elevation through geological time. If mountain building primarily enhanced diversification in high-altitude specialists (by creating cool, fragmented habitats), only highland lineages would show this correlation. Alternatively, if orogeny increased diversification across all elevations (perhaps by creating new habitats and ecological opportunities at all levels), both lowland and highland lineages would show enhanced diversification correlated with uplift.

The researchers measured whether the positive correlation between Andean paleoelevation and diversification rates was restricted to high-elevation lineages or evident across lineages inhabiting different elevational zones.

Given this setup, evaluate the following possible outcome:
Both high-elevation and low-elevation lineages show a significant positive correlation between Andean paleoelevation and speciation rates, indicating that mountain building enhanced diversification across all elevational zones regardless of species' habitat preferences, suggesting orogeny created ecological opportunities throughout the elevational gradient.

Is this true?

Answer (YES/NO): NO